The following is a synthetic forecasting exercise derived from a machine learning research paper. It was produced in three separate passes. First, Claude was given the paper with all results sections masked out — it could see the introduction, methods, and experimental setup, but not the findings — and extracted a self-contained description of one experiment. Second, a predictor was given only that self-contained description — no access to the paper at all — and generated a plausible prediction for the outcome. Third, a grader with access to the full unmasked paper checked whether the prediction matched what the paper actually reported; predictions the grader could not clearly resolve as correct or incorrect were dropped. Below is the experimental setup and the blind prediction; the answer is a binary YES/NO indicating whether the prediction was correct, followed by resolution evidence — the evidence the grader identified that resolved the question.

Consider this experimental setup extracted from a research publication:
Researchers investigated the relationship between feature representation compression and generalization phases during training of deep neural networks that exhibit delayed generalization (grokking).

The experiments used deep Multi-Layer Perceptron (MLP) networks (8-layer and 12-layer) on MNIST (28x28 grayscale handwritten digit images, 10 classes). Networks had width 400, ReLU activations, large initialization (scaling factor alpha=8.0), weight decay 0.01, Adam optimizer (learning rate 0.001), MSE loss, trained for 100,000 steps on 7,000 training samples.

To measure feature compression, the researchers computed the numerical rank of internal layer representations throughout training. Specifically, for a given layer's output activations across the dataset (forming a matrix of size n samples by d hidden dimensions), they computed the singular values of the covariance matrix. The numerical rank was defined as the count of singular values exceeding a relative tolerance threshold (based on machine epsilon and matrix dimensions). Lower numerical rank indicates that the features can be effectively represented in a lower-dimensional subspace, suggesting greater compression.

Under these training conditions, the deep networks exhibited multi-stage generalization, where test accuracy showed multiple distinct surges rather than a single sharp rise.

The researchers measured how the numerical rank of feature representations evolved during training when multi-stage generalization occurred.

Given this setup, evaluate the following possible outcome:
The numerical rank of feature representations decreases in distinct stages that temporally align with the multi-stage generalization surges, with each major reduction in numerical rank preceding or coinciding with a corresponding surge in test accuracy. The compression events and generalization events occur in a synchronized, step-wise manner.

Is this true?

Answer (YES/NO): NO